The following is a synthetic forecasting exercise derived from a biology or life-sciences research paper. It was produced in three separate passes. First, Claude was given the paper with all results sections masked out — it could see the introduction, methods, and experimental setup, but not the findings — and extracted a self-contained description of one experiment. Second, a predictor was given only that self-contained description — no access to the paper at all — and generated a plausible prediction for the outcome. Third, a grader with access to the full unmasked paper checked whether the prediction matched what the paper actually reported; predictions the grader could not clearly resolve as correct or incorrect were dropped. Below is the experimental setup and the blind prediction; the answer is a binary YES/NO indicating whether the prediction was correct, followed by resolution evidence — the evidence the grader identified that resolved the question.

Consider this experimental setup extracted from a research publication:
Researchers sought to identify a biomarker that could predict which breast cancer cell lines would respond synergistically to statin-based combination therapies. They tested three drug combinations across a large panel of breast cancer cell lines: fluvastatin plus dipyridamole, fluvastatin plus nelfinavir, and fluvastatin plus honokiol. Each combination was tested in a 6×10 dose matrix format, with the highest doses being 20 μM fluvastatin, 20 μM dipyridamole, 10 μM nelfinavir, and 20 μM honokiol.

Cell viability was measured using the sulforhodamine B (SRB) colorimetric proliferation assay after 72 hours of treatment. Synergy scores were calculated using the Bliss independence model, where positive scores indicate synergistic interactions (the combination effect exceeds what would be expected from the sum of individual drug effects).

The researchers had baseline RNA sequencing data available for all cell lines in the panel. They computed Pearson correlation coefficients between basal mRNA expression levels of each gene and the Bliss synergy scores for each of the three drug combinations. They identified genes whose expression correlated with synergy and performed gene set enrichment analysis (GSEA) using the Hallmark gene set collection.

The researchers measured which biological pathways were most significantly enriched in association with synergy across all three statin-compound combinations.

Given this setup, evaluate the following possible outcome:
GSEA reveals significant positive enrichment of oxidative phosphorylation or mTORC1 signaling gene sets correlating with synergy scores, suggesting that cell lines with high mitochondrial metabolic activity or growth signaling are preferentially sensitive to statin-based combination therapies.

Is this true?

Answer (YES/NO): NO